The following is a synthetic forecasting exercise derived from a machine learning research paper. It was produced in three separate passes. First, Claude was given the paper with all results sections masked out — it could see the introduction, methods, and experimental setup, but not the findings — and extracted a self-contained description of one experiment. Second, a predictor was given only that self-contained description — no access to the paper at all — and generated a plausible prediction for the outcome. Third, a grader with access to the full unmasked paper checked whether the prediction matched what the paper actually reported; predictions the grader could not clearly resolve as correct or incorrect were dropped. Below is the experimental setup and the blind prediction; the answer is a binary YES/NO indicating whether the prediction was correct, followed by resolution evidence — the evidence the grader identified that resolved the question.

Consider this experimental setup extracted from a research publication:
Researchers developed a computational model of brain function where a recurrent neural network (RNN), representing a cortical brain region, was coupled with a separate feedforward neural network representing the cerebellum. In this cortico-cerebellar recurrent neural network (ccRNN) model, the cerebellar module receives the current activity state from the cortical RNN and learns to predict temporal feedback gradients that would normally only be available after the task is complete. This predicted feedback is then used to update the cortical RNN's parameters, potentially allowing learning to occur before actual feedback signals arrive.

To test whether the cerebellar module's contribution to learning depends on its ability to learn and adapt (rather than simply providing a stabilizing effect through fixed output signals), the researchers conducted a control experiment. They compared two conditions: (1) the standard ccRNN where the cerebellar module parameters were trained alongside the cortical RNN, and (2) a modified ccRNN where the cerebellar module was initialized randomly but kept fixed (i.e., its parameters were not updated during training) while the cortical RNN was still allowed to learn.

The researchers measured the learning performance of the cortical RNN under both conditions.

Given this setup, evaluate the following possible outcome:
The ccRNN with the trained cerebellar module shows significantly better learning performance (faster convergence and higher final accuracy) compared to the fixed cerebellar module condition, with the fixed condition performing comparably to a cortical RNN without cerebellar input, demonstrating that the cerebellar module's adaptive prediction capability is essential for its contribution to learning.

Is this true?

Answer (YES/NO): NO